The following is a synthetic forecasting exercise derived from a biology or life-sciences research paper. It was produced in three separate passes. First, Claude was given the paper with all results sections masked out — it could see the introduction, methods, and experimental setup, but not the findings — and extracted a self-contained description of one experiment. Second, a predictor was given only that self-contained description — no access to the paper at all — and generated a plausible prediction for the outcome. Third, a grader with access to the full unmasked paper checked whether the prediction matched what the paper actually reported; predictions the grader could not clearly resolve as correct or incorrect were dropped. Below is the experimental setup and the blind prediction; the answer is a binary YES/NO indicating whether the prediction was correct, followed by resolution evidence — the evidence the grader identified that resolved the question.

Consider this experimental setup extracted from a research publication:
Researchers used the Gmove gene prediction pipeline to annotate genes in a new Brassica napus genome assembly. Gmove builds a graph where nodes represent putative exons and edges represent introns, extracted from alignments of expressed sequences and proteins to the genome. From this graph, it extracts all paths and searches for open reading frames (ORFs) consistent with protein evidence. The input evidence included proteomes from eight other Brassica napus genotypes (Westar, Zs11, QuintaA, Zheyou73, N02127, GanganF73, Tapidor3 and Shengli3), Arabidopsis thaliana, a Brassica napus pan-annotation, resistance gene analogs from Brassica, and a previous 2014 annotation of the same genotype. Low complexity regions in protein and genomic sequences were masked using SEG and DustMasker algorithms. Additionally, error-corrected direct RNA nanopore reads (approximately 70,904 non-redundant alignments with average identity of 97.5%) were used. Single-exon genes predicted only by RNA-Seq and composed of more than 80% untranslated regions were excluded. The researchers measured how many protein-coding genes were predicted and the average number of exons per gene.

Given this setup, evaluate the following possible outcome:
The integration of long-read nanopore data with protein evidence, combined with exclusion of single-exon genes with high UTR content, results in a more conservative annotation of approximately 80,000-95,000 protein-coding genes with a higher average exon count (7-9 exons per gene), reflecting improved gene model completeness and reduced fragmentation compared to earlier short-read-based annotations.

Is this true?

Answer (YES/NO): NO